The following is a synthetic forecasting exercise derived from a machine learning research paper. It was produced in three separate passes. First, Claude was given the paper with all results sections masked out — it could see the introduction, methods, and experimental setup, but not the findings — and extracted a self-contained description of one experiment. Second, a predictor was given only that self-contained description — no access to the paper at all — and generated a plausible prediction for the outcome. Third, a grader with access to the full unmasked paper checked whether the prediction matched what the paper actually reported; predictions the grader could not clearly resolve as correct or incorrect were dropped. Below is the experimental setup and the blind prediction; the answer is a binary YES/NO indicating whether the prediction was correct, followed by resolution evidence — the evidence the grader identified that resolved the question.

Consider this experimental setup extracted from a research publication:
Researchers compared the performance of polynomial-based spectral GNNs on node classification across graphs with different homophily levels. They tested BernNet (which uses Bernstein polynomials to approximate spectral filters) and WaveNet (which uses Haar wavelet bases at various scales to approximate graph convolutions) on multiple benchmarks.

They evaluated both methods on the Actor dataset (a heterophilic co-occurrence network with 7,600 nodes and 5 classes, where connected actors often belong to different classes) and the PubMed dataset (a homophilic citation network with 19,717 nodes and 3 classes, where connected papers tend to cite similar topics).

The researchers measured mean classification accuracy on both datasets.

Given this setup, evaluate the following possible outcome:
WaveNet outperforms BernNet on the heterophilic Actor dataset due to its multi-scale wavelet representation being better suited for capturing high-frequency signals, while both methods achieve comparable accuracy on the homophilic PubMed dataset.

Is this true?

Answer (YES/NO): NO